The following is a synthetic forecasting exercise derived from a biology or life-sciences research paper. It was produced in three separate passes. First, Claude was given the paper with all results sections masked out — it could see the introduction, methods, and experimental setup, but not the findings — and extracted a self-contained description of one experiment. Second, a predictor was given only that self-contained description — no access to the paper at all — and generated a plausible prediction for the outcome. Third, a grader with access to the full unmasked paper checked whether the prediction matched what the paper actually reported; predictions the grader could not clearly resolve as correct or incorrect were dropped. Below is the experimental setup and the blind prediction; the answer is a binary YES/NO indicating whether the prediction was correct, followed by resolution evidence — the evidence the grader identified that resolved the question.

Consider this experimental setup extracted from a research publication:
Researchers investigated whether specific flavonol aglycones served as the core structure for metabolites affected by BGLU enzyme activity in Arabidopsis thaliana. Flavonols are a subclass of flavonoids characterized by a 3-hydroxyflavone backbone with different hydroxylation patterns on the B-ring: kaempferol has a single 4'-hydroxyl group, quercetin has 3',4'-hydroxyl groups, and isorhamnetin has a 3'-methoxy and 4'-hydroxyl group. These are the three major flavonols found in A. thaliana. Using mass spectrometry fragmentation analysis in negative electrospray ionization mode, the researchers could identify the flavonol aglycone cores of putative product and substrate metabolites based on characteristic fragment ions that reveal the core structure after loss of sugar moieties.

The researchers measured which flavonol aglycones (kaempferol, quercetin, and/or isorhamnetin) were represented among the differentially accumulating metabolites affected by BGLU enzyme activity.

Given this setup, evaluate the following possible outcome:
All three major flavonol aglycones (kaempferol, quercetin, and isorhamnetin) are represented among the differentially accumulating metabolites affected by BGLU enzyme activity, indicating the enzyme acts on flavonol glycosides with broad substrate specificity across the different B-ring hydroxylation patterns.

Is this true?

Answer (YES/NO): NO